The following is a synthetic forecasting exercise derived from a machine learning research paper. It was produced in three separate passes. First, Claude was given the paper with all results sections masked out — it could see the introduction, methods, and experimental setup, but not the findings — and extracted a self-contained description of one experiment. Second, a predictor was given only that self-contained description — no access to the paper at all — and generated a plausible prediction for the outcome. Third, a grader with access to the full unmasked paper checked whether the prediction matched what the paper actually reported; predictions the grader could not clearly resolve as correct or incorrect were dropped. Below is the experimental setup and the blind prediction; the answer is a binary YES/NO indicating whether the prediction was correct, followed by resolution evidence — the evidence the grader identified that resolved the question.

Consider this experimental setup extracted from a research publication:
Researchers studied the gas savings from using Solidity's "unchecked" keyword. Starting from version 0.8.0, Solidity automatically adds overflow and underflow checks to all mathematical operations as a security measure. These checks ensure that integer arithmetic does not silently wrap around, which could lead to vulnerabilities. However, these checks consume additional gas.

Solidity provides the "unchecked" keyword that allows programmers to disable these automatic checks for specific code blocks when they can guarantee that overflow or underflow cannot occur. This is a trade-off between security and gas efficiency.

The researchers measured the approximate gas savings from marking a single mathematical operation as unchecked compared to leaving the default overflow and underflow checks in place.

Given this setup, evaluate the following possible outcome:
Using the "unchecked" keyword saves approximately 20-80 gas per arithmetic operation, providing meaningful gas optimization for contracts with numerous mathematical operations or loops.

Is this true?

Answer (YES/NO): NO